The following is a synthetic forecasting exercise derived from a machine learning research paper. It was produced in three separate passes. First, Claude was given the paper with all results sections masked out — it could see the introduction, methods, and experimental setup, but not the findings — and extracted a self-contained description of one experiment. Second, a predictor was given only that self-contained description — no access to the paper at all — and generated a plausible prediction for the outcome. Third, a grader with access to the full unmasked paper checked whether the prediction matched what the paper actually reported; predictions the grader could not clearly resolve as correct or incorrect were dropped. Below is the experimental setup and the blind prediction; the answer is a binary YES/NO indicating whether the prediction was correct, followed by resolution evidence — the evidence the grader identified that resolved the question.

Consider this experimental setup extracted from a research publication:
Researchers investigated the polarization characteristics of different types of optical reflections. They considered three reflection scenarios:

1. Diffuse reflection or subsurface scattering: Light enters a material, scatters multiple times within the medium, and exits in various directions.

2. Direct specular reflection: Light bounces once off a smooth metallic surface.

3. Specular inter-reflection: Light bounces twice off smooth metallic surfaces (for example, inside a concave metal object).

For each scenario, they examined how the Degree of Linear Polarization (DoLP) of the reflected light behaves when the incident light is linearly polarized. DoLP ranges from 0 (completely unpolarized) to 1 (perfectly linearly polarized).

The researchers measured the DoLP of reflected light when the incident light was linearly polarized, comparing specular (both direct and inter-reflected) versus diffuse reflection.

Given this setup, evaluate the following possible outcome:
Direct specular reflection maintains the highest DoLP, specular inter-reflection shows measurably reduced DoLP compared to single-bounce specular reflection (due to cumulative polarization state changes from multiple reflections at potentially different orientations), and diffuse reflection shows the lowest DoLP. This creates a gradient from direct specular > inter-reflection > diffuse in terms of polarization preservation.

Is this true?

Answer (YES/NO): NO